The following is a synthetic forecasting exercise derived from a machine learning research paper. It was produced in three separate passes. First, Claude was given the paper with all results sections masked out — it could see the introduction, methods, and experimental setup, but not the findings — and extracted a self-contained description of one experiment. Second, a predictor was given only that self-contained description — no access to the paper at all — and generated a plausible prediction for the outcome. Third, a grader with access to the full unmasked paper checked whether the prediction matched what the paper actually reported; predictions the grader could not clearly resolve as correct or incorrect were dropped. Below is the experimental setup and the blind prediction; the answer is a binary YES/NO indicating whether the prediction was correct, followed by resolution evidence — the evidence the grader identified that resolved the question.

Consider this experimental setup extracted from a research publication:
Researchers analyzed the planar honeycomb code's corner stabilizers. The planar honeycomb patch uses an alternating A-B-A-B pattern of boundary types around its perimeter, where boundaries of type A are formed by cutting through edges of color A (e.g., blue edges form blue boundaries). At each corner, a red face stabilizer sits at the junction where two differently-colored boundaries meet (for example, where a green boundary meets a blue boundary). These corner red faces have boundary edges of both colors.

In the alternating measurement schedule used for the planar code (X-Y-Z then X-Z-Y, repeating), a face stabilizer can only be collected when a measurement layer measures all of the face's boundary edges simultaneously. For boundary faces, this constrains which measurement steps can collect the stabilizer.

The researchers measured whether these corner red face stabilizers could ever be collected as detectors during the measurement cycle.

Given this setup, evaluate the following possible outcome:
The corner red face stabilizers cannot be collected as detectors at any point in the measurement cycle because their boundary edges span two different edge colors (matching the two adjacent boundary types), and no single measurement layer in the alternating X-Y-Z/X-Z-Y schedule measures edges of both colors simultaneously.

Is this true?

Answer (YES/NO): YES